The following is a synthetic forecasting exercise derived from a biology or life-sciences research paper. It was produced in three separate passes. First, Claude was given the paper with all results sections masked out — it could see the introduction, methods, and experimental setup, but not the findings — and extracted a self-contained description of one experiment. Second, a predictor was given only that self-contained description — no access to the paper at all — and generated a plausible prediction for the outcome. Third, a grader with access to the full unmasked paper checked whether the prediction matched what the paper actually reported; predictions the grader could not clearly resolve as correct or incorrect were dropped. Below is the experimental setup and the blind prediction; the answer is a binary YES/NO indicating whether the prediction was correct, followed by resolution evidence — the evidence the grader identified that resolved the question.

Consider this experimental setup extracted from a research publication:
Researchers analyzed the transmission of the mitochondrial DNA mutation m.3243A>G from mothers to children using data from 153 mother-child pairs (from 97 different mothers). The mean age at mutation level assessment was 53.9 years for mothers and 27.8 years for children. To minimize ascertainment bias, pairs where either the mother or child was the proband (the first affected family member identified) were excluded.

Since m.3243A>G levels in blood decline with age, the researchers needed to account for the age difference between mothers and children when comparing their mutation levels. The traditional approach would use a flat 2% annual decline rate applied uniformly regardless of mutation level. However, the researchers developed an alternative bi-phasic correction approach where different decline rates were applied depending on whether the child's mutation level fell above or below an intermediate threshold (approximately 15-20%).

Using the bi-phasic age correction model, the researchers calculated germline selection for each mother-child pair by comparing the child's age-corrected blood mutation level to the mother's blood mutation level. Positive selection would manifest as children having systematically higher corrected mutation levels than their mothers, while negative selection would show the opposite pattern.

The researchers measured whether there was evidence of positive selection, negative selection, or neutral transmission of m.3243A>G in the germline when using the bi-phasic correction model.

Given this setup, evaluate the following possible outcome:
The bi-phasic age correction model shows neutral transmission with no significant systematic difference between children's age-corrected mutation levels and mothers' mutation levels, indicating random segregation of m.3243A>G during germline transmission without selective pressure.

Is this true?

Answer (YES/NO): NO